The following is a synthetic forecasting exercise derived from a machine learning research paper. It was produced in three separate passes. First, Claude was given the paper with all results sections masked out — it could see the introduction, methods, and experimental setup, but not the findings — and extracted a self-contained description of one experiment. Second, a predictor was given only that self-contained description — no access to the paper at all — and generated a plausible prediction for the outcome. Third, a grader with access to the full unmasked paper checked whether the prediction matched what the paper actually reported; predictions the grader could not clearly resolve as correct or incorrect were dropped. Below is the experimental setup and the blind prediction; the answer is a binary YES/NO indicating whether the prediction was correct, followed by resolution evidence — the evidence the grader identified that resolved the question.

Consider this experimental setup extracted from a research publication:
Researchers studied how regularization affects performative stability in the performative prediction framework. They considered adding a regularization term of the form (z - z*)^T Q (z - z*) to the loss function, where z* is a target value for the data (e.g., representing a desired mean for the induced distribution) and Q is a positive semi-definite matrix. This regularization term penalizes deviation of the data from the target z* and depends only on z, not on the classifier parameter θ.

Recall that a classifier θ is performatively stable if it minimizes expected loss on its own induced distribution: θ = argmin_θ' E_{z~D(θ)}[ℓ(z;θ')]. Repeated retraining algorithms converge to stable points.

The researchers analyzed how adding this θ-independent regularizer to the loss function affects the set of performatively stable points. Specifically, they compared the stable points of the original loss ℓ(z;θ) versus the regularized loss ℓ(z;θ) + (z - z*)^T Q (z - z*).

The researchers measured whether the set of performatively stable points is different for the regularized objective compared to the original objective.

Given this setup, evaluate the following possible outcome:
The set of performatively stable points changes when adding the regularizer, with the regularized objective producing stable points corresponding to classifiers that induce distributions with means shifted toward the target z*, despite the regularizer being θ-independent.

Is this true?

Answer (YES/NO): NO